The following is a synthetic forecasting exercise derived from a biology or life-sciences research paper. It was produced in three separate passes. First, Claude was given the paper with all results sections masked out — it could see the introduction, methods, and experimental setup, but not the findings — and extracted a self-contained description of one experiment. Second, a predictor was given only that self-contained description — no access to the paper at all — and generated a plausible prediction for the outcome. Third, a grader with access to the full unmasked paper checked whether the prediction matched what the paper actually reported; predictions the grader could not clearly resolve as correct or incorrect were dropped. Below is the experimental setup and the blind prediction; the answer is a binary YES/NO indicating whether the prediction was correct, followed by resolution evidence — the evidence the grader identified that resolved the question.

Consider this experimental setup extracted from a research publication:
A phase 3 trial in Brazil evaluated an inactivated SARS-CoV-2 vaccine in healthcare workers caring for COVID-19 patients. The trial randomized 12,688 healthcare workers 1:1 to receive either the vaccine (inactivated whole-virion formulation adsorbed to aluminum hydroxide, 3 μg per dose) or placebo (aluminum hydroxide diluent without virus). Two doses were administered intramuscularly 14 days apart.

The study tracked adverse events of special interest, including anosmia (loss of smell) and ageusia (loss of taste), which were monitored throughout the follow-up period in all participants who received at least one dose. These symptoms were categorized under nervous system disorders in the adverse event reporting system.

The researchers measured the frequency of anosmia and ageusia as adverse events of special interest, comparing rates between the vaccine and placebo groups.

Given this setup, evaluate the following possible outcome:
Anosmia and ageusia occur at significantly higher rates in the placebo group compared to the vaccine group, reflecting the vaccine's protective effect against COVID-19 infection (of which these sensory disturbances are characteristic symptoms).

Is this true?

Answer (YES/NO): YES